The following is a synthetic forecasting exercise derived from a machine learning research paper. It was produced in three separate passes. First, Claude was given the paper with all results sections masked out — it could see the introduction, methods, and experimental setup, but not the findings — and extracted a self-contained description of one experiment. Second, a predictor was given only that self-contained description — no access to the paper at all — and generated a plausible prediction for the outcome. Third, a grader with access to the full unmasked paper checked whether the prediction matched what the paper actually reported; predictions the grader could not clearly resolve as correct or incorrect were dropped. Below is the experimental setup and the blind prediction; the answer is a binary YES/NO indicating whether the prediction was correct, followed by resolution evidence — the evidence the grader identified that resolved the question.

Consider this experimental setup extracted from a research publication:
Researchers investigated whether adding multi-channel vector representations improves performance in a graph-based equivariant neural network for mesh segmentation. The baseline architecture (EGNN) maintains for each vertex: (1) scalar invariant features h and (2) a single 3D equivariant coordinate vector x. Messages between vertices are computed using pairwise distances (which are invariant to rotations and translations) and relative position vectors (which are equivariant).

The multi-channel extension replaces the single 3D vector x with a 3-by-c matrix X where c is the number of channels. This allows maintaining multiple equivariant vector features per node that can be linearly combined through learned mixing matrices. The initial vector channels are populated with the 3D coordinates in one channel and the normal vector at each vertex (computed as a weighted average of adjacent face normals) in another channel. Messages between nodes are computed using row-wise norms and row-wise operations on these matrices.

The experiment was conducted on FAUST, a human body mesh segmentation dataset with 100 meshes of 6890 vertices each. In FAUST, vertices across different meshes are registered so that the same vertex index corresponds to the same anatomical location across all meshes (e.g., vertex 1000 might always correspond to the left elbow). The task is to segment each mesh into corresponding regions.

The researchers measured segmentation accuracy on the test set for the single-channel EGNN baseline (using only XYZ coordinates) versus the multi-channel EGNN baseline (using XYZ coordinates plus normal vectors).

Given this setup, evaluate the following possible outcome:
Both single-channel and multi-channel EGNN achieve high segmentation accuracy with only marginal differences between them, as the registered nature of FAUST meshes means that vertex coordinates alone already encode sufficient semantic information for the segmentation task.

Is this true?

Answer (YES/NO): YES